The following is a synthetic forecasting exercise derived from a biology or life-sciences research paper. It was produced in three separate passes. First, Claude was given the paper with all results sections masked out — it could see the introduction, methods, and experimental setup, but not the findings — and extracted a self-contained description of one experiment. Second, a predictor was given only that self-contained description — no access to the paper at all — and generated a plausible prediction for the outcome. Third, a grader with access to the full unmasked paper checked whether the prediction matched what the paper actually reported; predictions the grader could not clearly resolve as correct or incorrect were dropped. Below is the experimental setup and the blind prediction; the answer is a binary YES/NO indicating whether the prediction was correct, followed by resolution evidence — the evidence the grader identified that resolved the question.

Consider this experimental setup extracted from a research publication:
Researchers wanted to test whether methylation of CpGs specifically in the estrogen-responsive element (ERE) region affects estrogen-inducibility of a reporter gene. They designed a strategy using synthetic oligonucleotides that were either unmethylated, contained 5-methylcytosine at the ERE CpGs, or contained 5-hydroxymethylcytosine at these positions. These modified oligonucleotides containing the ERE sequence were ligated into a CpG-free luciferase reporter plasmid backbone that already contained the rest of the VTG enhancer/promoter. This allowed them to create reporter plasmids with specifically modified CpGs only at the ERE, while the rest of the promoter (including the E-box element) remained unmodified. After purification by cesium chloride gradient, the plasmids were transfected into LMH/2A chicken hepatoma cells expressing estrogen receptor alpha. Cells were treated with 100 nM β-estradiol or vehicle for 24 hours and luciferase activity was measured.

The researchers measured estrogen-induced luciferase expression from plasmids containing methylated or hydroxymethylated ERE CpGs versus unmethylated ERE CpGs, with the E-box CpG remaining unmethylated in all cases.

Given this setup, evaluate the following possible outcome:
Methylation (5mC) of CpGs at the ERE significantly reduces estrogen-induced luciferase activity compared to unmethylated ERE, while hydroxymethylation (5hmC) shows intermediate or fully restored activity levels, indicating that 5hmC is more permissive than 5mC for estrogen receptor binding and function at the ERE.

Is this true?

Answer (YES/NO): NO